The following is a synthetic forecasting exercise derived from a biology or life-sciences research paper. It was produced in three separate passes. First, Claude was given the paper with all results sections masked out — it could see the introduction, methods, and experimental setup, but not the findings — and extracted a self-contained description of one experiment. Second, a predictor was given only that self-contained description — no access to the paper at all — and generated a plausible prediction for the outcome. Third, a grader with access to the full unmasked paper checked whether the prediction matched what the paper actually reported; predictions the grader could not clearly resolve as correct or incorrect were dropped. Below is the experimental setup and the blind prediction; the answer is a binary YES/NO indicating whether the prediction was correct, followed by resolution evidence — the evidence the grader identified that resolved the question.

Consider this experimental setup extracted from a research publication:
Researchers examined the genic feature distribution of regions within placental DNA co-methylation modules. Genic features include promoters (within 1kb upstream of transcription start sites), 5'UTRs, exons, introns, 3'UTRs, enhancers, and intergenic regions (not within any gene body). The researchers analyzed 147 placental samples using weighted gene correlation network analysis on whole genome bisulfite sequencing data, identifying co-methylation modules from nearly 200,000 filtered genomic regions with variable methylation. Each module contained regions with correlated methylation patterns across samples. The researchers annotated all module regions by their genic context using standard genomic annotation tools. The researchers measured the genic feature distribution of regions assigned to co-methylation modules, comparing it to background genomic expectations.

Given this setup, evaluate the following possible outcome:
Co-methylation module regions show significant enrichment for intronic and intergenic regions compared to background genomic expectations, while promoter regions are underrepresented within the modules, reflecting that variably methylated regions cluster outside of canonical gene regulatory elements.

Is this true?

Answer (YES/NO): NO